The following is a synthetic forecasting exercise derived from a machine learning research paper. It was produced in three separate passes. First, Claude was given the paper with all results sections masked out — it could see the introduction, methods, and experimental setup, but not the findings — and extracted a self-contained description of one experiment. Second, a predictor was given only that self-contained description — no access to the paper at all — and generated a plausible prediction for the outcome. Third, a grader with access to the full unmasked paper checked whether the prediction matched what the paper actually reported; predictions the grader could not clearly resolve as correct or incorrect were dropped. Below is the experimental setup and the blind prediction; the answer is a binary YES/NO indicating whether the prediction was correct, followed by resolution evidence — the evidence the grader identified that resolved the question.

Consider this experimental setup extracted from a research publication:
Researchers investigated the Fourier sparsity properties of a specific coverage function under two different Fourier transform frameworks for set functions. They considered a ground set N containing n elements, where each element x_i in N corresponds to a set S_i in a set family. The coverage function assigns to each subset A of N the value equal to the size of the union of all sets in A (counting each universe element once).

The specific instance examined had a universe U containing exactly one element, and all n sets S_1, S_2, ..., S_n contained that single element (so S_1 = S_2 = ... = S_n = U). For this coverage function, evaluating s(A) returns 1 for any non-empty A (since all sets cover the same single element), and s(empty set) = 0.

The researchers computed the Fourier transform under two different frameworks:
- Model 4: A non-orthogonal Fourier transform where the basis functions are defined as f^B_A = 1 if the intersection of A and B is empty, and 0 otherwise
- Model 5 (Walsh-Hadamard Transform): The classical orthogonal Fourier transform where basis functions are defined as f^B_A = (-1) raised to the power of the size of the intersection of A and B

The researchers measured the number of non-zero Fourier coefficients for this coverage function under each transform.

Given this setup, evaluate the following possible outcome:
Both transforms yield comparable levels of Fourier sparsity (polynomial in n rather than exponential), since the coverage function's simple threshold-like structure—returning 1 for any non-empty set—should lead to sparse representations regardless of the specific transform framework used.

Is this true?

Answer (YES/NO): NO